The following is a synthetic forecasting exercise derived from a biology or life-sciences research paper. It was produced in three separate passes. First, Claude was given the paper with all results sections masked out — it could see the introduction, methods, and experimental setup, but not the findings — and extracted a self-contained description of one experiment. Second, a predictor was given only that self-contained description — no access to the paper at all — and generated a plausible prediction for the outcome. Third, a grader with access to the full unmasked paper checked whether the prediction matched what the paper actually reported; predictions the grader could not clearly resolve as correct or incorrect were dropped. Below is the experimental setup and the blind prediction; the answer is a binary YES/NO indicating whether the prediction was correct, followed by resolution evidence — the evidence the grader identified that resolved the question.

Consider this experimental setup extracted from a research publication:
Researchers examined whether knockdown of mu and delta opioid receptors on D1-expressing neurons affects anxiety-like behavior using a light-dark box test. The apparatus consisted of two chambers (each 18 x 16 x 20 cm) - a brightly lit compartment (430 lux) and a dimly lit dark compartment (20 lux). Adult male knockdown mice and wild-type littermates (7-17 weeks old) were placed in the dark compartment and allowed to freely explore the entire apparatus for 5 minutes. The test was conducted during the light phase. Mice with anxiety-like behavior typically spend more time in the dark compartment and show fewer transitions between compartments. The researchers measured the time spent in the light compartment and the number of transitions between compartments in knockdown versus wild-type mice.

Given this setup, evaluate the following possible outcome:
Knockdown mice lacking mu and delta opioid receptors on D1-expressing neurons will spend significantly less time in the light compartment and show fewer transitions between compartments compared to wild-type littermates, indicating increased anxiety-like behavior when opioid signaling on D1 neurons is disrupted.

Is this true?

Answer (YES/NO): NO